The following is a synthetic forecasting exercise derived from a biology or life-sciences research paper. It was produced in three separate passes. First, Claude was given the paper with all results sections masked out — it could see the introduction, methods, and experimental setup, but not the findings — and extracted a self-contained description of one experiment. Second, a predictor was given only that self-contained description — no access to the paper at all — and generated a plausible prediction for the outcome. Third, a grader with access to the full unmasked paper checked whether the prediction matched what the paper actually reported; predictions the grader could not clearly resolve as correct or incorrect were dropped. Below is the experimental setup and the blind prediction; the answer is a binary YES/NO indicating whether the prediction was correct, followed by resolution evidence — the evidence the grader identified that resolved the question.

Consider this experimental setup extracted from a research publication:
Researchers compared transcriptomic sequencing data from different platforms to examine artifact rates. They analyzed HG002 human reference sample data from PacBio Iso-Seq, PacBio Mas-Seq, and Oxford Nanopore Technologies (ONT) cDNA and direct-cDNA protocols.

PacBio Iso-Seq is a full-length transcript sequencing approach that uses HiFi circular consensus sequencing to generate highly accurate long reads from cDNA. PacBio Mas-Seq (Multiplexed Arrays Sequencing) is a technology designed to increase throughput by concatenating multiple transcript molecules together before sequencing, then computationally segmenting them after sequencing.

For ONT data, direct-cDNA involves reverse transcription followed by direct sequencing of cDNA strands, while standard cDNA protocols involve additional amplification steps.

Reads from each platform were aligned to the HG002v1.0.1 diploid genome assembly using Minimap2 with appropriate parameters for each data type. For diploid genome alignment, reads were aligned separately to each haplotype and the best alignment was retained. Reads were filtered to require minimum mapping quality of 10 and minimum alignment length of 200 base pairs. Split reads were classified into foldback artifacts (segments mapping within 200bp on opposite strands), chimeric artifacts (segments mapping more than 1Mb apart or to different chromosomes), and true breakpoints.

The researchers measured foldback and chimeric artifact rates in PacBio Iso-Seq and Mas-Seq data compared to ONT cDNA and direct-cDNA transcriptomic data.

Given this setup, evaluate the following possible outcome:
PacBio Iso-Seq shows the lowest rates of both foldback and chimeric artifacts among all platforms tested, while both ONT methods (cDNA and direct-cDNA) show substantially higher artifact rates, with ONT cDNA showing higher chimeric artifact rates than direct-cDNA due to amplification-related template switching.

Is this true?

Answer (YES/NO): NO